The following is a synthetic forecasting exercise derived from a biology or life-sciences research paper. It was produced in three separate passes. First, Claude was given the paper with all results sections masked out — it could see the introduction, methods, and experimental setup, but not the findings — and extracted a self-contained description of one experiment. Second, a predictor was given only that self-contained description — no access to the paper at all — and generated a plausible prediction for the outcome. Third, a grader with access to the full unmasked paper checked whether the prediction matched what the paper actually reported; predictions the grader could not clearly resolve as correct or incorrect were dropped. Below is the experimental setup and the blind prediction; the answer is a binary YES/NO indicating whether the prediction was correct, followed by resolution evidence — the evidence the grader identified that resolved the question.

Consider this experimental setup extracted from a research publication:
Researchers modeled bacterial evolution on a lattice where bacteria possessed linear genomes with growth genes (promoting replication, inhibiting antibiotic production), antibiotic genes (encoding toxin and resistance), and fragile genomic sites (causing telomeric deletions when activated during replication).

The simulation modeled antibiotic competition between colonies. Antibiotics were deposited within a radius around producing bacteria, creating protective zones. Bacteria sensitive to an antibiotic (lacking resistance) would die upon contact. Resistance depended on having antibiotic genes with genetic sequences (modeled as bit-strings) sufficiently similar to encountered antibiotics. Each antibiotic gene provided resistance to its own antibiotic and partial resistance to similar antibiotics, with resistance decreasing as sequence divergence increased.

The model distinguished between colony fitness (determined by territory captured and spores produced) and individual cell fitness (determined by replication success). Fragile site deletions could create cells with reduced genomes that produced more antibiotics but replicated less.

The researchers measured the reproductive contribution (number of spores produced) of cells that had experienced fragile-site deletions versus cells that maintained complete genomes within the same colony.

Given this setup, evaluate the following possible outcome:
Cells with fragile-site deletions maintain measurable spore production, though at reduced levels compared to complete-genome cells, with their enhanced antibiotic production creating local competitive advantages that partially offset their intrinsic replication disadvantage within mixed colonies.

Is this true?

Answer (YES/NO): NO